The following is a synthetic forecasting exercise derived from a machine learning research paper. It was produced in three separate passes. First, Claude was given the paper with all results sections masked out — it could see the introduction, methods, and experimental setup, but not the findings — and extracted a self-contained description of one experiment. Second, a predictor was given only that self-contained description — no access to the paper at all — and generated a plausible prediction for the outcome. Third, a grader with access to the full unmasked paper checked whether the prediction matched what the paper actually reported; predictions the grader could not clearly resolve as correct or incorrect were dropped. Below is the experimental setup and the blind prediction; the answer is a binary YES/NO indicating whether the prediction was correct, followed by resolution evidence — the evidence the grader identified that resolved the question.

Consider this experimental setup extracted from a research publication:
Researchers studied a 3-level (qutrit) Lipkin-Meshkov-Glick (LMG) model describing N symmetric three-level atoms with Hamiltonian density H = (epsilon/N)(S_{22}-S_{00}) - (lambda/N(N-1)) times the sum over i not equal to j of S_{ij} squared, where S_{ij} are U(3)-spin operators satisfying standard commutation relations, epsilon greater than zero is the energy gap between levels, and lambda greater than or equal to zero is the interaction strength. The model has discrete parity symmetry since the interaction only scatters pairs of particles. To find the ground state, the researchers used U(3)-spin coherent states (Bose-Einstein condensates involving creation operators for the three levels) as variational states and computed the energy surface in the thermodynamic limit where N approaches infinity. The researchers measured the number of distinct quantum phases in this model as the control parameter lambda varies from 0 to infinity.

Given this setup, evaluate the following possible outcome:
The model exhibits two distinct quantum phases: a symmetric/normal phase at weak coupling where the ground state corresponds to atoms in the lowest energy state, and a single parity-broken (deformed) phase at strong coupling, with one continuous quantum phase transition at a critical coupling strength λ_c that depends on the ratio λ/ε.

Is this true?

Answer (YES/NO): NO